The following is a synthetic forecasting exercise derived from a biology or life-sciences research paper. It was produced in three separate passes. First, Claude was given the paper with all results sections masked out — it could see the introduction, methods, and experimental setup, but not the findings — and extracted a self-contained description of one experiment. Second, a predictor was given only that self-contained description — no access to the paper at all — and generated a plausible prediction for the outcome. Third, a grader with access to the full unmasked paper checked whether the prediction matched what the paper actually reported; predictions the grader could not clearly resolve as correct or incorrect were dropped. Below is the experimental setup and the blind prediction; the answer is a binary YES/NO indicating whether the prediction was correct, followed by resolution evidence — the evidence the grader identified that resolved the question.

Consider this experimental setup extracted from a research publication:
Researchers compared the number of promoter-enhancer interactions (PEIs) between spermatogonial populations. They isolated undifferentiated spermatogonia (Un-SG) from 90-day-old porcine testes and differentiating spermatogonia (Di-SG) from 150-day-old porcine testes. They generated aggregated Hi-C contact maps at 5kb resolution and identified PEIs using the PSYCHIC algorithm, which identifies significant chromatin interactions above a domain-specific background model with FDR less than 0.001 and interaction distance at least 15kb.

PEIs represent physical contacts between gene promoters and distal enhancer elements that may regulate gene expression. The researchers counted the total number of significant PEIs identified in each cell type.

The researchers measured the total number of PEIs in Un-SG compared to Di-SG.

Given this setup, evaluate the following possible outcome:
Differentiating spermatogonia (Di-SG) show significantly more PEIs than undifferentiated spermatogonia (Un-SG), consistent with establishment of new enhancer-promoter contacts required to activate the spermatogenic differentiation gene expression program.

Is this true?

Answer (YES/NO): NO